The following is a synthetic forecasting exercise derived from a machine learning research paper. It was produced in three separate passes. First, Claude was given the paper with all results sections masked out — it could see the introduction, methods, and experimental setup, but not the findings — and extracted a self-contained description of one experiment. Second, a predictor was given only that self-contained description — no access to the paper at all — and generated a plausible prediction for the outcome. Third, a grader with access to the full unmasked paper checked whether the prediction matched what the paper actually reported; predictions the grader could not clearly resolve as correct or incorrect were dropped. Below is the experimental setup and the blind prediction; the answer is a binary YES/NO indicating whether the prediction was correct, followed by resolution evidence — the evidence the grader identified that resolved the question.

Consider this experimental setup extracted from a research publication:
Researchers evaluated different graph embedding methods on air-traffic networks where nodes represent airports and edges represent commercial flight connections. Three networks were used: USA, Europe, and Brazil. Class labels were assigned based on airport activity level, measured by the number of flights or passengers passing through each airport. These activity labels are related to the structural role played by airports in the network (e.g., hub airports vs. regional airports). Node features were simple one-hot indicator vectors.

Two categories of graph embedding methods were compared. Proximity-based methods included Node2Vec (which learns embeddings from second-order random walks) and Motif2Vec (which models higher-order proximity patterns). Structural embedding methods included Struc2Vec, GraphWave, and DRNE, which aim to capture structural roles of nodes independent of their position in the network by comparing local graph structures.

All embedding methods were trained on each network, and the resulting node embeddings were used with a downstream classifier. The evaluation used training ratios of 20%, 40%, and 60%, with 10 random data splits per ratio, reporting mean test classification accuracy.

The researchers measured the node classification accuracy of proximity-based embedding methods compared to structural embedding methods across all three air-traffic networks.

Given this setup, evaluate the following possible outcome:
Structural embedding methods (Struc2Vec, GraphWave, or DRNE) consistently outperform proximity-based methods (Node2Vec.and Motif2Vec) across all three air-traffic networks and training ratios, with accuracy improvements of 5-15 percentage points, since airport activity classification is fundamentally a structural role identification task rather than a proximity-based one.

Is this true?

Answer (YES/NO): NO